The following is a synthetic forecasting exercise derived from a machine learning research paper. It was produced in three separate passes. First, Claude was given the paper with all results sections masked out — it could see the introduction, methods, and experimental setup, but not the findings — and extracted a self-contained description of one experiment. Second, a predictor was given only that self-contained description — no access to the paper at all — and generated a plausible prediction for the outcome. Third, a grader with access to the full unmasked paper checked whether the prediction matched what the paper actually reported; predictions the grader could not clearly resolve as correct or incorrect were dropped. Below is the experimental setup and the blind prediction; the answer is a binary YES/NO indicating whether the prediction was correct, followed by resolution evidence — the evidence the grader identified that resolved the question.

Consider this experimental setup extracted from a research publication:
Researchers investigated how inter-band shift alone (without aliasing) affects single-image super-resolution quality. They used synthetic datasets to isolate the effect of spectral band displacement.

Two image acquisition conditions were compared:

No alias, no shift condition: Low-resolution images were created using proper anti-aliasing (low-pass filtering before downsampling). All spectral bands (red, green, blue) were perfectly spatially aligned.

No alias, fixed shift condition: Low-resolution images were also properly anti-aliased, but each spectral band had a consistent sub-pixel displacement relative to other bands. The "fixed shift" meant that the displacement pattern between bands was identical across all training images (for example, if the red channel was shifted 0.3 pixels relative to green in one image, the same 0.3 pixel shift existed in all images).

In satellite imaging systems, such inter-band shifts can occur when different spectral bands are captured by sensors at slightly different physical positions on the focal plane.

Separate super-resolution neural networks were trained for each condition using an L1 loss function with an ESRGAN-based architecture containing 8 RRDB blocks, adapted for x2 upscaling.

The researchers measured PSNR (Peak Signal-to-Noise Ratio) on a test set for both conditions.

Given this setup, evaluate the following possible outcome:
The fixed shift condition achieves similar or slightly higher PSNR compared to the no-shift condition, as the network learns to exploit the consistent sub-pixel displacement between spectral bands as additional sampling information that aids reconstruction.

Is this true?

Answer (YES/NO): YES